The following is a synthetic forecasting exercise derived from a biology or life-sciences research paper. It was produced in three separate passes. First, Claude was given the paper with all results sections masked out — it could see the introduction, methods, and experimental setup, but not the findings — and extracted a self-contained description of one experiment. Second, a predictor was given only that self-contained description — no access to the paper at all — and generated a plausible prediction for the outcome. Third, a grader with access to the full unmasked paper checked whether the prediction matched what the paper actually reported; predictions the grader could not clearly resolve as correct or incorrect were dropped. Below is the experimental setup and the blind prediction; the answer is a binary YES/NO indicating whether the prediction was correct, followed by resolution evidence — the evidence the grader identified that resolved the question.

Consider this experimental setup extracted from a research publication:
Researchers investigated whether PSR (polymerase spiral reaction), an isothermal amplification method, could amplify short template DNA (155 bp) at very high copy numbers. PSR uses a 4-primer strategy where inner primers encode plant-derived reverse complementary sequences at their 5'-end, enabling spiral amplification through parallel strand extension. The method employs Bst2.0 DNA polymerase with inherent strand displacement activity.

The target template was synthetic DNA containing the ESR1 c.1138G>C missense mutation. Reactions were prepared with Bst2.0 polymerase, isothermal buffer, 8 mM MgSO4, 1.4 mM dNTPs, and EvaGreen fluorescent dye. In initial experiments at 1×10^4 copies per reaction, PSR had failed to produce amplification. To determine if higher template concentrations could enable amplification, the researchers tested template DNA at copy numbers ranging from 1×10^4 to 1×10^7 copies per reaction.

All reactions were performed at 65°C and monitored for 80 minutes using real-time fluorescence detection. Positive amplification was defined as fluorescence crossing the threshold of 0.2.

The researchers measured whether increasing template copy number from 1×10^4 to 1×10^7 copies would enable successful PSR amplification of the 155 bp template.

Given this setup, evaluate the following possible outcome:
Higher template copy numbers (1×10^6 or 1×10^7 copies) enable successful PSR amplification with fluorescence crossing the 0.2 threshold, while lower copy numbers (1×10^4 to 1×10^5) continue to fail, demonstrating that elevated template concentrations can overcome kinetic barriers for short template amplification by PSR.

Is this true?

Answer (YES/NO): NO